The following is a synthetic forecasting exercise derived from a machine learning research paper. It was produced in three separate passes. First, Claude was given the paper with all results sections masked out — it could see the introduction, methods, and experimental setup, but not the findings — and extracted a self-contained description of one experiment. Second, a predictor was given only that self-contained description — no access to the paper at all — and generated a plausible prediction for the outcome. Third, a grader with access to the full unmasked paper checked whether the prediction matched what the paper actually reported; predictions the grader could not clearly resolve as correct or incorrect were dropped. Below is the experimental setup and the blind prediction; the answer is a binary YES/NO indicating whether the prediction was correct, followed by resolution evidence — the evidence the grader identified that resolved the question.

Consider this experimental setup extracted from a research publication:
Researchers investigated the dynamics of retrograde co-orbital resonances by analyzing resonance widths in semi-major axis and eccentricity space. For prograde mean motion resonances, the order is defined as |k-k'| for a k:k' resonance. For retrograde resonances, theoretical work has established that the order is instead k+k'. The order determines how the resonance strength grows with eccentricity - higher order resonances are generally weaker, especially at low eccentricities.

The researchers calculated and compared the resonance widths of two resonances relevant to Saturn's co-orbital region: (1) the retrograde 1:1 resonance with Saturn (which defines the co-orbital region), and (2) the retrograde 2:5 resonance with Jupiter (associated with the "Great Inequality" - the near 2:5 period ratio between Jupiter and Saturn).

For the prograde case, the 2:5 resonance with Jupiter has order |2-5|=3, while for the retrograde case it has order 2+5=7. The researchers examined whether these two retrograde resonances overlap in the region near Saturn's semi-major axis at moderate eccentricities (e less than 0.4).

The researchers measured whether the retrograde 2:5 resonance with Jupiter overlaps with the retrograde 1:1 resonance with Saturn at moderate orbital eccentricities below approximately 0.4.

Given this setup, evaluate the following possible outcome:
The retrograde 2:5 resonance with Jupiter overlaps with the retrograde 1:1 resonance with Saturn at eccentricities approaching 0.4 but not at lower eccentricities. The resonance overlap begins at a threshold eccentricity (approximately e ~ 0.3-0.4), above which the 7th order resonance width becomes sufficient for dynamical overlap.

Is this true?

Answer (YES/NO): NO